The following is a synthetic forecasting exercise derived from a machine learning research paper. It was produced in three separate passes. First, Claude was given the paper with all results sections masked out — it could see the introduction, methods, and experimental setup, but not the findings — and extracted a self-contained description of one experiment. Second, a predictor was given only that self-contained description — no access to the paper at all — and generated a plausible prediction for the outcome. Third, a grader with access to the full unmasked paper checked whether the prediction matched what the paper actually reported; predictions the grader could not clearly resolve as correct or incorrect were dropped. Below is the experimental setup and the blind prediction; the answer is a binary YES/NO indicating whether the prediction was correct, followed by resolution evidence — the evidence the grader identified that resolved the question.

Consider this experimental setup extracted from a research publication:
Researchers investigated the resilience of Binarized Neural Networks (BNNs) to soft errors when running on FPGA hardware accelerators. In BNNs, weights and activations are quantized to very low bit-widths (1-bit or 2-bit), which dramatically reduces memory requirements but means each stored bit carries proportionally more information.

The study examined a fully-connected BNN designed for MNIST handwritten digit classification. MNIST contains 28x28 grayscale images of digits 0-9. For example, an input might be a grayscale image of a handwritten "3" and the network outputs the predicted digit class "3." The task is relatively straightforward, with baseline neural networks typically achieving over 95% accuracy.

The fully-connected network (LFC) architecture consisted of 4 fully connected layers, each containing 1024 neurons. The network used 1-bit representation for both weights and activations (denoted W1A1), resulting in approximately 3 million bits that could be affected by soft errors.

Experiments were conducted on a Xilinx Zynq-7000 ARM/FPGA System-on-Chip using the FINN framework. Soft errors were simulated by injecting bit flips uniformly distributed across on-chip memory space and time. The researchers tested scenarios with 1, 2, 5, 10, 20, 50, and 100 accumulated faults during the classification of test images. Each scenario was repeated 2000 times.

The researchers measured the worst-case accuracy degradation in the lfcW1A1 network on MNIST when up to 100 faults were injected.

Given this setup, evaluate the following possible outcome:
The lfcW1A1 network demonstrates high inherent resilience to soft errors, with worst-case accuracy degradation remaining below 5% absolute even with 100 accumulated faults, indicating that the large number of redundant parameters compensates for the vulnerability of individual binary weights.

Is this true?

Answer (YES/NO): NO